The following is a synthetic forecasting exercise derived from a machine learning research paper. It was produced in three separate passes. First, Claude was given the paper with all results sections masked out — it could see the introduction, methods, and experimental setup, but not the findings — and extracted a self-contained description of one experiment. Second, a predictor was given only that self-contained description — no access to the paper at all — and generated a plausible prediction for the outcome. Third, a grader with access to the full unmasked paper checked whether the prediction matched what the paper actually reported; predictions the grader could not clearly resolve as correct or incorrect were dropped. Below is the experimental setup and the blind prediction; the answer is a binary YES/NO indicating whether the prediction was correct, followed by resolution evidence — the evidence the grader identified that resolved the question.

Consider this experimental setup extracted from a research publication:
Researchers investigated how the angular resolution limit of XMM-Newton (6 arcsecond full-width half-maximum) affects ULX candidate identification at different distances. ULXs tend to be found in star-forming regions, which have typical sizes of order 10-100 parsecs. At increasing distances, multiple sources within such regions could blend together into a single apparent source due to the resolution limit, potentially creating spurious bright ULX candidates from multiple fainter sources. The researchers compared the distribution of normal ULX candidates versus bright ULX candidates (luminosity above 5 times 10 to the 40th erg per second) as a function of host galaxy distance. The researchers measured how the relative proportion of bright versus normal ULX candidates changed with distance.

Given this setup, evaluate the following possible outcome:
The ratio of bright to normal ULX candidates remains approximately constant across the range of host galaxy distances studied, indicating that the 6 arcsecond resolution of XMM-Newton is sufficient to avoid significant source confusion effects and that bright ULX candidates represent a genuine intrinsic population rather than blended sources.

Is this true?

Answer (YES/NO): NO